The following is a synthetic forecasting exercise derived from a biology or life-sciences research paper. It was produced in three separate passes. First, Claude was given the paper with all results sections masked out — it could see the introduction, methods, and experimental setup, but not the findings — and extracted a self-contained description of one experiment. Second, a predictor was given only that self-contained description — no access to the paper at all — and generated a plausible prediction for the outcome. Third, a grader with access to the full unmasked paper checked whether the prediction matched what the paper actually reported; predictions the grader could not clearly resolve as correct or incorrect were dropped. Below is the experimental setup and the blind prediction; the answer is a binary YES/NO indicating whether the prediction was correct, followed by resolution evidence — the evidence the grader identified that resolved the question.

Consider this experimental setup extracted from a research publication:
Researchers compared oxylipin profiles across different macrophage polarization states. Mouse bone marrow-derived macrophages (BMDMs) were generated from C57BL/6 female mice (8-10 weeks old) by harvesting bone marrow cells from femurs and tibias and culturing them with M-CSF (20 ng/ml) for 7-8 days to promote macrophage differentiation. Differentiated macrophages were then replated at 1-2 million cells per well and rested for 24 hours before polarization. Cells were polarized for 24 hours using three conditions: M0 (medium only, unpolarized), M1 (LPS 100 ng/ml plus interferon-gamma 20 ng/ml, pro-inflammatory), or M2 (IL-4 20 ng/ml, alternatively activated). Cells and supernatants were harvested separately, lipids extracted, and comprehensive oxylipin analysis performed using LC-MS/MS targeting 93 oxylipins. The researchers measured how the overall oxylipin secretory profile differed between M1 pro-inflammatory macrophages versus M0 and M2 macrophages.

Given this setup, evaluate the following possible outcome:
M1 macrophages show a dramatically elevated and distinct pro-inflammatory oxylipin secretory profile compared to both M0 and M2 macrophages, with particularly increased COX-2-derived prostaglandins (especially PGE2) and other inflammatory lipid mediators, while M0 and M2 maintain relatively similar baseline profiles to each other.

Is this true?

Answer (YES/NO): YES